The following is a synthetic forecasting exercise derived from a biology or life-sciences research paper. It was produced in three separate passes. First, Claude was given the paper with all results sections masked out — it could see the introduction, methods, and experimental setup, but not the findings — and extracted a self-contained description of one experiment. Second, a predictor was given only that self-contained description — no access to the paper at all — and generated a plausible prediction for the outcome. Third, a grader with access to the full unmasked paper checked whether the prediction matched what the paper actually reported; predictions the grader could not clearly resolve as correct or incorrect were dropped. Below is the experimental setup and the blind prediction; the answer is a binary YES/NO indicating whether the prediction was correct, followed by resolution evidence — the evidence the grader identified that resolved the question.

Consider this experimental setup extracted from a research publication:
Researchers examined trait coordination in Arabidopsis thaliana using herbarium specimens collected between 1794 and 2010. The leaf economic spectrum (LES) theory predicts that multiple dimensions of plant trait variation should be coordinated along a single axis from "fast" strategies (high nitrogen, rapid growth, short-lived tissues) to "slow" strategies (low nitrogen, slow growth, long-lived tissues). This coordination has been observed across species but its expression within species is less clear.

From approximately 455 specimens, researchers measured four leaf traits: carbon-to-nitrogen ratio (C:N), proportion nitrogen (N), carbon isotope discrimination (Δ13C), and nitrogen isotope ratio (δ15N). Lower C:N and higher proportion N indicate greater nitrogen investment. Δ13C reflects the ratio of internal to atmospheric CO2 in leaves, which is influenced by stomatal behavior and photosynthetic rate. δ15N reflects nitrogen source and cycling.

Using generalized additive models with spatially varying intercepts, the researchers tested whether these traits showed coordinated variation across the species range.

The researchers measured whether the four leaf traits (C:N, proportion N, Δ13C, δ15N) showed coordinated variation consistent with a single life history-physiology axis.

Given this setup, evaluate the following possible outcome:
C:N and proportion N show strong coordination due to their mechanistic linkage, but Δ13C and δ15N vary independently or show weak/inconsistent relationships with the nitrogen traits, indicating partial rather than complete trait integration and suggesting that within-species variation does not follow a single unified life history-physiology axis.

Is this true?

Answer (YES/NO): YES